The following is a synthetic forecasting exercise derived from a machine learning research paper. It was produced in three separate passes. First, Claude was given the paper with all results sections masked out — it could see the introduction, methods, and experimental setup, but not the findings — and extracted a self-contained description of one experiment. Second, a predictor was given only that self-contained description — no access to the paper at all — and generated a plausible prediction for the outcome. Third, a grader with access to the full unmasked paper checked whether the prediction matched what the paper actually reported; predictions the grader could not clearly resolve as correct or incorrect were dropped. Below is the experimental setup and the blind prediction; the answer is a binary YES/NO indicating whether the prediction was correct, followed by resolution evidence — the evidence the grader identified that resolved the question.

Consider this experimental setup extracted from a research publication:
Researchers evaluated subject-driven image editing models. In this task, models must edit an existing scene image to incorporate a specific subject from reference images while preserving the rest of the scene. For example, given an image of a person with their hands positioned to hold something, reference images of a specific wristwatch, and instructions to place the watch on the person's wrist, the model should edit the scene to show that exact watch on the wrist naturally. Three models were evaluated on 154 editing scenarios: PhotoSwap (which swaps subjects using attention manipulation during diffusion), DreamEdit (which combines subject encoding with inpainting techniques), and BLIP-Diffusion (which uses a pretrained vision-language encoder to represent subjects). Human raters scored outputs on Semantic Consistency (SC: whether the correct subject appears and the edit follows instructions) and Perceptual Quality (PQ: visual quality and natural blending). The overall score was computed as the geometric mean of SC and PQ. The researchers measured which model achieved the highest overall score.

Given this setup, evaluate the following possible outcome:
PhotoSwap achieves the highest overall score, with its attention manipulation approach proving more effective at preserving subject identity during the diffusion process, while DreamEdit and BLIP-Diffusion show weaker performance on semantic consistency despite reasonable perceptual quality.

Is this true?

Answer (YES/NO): YES